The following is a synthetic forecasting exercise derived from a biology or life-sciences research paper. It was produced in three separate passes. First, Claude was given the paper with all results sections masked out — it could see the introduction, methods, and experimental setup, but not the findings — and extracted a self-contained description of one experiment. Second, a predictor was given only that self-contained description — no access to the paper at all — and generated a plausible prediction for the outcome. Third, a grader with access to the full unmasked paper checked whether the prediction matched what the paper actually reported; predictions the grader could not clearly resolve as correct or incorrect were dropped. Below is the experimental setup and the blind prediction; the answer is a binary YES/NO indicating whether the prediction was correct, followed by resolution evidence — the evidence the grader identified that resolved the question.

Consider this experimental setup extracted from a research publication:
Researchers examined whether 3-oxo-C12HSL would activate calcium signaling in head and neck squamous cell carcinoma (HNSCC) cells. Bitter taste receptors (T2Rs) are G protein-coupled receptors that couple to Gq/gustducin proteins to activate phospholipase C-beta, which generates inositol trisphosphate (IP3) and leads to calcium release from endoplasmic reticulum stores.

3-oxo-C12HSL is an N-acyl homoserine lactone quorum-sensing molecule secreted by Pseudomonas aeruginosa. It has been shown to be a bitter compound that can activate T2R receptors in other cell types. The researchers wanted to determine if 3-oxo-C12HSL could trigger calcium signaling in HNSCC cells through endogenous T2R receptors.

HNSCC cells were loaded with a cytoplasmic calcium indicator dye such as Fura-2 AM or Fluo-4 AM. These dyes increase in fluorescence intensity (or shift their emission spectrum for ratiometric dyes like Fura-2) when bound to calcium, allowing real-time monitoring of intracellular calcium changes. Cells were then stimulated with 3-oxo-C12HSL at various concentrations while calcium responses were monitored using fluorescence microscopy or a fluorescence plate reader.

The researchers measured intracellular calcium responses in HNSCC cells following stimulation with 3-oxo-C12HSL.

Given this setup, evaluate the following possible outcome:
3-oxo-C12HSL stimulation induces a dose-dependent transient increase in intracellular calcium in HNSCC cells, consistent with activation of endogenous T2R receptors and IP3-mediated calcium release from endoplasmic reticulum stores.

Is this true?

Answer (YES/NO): YES